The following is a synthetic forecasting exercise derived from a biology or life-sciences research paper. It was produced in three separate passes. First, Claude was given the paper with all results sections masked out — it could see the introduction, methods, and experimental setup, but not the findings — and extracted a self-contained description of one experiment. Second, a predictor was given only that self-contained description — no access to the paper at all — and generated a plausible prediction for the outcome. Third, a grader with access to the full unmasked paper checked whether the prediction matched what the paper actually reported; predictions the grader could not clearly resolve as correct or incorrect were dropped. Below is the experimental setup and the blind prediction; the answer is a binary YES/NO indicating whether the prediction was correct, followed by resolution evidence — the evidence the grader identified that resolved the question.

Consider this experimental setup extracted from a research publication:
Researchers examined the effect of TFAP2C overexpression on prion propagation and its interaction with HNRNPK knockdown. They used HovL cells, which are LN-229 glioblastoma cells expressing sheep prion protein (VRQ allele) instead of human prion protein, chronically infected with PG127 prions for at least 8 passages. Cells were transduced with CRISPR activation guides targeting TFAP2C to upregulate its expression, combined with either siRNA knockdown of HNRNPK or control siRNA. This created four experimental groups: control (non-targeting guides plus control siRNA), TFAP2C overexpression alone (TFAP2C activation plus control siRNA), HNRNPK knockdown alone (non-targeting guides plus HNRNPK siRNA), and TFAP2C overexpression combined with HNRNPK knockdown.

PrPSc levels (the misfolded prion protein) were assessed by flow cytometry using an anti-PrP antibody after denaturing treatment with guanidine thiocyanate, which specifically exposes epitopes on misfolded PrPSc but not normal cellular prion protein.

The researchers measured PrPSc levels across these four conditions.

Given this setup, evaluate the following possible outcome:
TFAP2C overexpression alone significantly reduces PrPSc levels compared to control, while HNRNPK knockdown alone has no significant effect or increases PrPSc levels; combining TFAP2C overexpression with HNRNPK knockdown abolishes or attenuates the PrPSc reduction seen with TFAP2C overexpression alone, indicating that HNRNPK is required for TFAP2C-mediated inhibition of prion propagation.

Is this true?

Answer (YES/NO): NO